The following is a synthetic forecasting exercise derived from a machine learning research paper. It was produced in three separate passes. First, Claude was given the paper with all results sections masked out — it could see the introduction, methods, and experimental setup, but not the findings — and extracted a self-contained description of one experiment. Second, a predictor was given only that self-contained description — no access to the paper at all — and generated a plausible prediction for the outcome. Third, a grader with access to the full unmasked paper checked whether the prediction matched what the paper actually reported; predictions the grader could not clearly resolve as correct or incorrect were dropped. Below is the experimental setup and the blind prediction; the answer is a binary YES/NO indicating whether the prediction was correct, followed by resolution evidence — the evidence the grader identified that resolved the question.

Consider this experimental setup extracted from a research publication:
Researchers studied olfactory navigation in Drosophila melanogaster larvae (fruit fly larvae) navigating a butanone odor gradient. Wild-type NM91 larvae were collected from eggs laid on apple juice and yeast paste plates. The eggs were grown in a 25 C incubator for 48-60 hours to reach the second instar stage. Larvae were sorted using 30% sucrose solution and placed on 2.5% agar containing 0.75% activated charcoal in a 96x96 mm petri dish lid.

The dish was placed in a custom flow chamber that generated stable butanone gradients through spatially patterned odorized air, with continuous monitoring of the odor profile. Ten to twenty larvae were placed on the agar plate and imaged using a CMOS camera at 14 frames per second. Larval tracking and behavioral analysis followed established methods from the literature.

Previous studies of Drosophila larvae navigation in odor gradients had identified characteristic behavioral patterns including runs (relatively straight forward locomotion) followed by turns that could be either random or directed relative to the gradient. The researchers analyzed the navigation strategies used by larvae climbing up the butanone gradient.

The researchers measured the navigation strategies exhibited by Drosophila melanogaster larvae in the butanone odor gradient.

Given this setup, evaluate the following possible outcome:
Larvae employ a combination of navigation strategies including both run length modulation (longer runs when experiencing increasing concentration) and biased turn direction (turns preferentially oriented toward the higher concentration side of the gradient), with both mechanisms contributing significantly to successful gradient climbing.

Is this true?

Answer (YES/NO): YES